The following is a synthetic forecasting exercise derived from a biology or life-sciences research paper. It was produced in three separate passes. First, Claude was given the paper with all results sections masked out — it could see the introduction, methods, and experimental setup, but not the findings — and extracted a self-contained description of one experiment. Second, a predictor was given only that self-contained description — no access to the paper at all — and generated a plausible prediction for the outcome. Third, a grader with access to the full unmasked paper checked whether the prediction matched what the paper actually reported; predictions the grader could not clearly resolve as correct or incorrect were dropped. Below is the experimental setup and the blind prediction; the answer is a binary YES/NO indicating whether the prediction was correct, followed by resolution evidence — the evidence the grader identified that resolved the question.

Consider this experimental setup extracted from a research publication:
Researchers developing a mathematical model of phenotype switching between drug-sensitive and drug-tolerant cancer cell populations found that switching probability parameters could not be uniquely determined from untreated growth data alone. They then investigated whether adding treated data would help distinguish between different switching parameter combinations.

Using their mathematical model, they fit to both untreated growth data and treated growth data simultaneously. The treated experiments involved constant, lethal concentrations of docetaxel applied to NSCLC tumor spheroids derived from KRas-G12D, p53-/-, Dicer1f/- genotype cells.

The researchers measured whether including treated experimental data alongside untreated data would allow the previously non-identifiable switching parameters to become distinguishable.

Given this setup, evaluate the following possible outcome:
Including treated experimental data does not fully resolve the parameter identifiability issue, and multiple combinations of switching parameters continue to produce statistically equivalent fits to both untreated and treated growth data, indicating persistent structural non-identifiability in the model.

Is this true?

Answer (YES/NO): NO